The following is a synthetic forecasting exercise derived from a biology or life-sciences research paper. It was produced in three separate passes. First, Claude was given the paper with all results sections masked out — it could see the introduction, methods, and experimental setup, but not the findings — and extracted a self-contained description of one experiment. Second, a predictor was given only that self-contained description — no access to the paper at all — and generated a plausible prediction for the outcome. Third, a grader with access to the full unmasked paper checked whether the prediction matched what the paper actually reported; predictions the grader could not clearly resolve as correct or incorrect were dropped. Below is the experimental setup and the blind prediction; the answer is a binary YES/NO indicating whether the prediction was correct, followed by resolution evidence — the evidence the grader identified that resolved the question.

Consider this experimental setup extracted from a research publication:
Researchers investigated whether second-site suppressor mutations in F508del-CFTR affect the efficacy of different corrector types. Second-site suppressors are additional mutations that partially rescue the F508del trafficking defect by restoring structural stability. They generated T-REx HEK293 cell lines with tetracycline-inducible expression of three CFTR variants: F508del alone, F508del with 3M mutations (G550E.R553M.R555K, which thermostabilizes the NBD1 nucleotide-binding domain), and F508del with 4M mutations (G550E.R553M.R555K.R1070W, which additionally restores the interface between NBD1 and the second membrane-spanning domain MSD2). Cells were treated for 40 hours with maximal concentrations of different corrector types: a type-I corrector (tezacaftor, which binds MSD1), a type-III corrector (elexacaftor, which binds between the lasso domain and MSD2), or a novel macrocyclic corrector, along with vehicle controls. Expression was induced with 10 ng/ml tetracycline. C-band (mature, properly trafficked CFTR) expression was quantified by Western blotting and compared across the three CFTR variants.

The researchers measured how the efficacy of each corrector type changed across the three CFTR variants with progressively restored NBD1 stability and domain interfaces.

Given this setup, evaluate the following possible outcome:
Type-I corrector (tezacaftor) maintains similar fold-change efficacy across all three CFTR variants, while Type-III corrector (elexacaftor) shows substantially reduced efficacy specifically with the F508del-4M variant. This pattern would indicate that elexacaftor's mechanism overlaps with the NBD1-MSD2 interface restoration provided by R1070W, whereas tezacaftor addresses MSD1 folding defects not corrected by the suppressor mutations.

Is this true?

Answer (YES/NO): NO